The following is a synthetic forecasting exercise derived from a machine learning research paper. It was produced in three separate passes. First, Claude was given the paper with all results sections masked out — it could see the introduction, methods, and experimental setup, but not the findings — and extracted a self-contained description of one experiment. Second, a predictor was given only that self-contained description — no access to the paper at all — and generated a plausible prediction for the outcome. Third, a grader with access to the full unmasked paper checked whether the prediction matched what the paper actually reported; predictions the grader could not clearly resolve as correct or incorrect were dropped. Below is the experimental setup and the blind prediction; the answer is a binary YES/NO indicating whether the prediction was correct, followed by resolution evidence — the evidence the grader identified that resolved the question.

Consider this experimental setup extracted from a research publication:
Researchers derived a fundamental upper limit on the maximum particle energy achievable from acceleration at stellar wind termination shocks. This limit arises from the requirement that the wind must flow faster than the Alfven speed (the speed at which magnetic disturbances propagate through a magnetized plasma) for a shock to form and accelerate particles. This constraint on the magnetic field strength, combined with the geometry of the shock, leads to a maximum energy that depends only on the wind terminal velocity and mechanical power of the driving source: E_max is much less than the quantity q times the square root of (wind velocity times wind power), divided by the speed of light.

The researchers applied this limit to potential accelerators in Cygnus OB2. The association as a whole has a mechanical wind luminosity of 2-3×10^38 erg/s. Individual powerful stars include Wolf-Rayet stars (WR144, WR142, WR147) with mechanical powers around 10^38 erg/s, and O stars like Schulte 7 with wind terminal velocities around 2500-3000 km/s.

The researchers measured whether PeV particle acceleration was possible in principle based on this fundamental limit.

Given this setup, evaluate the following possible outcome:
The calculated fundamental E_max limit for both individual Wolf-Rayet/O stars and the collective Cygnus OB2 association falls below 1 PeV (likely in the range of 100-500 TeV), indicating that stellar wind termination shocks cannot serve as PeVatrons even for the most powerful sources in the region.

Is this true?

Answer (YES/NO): NO